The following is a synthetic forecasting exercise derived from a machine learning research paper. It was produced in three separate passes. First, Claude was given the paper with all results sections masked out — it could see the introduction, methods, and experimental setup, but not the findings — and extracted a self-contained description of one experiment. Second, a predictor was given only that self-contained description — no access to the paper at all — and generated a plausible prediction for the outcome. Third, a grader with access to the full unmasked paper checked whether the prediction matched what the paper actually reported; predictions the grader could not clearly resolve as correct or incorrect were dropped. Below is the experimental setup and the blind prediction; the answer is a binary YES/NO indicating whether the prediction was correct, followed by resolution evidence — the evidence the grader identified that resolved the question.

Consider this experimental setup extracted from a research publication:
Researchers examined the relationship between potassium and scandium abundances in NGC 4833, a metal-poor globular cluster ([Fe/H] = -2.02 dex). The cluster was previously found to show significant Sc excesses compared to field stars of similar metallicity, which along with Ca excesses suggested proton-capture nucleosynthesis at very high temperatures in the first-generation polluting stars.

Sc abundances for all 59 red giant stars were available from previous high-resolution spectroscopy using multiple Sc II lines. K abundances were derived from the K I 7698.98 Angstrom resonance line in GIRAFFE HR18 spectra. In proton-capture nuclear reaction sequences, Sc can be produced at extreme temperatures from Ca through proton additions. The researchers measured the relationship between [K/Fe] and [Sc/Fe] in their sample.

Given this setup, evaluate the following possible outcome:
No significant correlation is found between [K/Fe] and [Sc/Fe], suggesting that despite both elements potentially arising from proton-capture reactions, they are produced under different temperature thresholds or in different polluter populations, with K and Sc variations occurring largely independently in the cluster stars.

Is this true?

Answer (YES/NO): NO